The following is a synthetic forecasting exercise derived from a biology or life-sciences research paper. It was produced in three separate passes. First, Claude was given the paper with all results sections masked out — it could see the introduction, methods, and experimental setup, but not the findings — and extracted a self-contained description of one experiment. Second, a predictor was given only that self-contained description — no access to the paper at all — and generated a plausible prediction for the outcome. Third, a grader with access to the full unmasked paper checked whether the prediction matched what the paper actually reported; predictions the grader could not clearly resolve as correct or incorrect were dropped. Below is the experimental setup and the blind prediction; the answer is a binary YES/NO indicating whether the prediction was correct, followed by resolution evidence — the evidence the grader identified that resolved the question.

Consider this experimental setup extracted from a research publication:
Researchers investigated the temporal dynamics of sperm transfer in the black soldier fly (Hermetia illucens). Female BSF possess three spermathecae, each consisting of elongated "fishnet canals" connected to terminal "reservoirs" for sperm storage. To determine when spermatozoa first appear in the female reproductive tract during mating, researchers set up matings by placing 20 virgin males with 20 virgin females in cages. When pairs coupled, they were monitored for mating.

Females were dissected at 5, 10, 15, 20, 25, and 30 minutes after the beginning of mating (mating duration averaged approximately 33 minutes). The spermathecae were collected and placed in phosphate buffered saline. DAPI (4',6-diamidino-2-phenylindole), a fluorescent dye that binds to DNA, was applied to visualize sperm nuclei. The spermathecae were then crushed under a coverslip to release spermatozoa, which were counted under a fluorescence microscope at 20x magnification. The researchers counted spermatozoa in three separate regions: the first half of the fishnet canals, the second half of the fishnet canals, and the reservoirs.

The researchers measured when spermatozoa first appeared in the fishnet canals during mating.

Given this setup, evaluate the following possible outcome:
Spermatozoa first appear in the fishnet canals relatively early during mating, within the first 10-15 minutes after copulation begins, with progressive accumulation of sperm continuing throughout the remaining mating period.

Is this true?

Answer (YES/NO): YES